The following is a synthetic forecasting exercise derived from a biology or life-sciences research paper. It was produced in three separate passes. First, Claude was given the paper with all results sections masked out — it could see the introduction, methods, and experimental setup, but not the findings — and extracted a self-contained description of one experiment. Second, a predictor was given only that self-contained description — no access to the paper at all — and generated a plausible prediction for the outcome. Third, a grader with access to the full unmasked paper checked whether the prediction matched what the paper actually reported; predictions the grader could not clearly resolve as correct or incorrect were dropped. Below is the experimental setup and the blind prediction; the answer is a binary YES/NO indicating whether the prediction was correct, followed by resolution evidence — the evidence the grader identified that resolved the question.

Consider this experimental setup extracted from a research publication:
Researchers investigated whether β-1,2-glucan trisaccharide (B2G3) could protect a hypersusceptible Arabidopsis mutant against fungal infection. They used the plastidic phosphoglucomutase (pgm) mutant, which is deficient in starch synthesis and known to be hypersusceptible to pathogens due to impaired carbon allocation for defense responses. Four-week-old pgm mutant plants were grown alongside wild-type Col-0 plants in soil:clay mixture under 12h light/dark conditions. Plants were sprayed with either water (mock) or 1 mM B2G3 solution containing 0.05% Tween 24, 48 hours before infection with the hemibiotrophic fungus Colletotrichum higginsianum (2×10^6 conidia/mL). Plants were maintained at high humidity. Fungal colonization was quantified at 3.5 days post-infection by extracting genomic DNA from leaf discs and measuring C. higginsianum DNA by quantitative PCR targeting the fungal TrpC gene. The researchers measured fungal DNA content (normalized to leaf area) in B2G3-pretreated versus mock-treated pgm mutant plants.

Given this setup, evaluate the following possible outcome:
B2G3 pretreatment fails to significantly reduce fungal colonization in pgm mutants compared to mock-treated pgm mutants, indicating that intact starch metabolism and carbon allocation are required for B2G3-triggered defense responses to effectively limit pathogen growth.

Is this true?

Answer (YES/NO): NO